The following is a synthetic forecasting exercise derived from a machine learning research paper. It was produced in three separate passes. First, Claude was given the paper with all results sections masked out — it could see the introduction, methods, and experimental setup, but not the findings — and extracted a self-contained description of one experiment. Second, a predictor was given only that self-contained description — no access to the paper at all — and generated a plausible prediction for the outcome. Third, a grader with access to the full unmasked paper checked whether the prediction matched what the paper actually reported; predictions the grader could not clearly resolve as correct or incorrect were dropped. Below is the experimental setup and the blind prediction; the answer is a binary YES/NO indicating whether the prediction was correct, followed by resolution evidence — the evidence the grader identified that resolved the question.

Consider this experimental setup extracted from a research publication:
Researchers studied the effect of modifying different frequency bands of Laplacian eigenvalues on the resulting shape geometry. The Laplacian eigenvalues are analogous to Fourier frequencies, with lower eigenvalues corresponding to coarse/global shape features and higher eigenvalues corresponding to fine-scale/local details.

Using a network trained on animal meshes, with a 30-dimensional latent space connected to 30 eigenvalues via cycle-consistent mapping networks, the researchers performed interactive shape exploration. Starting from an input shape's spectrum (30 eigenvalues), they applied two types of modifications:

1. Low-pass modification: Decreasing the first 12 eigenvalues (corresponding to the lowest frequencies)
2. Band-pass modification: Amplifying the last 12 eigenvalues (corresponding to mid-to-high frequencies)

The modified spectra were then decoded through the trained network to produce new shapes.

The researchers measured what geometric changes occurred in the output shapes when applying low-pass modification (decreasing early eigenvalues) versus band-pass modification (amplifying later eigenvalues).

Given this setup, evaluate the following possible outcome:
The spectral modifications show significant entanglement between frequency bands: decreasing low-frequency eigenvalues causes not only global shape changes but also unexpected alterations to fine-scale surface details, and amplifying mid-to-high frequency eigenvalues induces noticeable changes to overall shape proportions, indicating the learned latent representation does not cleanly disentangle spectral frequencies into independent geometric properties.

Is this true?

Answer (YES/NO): NO